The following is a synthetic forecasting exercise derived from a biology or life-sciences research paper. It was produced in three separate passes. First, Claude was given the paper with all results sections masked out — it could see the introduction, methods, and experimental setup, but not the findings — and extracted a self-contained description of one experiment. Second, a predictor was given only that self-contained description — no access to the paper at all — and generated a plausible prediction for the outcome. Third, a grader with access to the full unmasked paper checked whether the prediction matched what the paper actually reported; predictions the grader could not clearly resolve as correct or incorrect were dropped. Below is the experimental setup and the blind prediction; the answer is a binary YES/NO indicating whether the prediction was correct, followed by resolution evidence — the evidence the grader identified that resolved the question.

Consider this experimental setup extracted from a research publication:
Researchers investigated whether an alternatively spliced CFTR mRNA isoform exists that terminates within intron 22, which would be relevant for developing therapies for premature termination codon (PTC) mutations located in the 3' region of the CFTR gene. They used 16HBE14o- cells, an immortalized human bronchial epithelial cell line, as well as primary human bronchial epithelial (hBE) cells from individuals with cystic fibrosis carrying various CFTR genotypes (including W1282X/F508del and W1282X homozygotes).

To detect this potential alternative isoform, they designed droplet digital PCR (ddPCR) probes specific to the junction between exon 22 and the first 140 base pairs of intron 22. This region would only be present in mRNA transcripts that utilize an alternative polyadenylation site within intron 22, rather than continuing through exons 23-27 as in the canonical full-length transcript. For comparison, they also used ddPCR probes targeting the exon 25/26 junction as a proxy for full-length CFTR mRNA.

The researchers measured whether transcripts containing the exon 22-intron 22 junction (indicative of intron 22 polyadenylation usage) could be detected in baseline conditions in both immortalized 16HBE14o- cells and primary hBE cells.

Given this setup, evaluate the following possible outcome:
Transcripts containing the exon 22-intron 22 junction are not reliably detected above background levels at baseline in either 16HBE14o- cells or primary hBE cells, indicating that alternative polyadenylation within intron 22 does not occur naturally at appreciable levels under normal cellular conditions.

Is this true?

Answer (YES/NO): NO